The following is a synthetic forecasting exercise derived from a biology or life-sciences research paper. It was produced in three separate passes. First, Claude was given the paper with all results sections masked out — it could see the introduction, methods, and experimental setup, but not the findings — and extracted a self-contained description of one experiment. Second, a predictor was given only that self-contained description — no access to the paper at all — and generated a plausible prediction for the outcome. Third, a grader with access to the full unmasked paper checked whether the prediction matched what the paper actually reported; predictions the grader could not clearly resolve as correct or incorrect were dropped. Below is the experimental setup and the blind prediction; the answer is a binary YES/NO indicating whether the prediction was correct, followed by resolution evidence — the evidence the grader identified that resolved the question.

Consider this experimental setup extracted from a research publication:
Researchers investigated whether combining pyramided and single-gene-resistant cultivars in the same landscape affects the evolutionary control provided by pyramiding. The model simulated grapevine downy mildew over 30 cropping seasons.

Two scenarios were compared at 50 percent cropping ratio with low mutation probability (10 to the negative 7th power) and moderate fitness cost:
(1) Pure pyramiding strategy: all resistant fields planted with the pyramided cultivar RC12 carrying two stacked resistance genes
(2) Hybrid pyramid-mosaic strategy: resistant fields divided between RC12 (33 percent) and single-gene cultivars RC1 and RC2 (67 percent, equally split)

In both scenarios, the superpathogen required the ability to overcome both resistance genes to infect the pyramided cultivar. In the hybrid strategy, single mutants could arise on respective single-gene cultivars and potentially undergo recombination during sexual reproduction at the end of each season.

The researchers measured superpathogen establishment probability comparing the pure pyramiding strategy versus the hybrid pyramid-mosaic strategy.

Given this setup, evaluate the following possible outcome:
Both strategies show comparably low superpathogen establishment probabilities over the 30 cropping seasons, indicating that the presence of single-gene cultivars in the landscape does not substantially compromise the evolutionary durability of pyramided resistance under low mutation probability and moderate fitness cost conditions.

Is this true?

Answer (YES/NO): NO